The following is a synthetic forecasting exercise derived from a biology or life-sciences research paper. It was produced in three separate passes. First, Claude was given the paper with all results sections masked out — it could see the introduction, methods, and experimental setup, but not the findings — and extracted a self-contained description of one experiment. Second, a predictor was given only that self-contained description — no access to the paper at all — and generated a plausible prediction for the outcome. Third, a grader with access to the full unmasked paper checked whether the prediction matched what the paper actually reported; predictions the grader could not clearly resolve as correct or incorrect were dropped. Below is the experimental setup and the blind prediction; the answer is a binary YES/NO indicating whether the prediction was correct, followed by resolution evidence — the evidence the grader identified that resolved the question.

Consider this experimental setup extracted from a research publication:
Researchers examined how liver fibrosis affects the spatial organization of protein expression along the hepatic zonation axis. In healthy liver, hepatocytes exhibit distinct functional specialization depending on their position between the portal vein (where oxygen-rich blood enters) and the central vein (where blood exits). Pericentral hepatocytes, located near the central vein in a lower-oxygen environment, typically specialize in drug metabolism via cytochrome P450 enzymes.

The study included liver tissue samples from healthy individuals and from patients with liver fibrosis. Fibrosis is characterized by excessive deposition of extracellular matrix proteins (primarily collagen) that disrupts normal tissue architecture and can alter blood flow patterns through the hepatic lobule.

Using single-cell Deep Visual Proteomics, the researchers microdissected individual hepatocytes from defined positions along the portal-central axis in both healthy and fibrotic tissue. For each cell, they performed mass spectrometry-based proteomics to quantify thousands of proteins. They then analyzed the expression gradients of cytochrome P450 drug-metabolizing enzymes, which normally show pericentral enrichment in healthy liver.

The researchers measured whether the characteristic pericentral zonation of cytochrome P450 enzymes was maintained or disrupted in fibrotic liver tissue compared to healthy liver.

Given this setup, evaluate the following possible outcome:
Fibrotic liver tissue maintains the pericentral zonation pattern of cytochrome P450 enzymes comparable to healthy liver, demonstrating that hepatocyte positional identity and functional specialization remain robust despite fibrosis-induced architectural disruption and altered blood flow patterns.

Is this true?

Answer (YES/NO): NO